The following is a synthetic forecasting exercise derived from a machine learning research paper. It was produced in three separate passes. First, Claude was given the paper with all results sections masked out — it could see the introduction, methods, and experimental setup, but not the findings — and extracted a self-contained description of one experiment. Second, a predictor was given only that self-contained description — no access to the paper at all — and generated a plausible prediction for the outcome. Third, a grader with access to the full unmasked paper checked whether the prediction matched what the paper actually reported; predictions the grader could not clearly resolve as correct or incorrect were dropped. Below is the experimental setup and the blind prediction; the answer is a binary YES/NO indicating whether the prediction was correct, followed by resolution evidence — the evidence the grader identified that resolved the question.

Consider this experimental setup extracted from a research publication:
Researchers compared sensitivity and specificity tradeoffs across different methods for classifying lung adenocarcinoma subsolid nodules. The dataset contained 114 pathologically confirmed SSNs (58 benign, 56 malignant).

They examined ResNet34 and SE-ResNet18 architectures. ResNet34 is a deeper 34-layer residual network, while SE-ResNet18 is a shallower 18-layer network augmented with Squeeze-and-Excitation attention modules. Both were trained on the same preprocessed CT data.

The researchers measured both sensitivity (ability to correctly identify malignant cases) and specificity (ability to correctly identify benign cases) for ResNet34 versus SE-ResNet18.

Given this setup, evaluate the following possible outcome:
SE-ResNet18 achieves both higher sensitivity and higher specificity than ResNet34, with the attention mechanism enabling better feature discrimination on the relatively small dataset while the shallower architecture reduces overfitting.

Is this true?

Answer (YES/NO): NO